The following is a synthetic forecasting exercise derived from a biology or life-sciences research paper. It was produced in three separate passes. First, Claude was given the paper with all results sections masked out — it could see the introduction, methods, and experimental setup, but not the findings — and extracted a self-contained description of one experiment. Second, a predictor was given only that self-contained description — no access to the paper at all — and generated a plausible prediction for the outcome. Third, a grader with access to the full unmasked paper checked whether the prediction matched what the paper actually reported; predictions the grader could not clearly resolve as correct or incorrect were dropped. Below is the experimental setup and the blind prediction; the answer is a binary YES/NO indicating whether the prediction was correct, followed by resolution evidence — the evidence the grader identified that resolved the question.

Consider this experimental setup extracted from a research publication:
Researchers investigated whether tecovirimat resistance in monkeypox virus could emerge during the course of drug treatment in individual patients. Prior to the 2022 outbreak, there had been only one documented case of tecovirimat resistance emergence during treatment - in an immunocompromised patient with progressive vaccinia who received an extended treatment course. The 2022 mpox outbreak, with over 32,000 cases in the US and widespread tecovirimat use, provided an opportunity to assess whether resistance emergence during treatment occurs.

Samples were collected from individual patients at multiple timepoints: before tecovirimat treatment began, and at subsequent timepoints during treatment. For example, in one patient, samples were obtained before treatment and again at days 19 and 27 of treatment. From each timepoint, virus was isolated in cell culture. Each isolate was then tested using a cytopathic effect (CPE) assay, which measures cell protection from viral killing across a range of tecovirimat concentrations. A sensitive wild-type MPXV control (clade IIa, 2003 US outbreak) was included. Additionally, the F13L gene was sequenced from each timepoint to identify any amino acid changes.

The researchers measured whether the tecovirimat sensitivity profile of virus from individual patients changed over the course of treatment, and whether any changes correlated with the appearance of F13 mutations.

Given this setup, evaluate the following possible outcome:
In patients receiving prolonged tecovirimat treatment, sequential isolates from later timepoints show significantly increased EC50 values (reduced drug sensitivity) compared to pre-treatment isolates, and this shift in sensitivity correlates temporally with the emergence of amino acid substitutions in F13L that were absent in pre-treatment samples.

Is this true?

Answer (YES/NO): YES